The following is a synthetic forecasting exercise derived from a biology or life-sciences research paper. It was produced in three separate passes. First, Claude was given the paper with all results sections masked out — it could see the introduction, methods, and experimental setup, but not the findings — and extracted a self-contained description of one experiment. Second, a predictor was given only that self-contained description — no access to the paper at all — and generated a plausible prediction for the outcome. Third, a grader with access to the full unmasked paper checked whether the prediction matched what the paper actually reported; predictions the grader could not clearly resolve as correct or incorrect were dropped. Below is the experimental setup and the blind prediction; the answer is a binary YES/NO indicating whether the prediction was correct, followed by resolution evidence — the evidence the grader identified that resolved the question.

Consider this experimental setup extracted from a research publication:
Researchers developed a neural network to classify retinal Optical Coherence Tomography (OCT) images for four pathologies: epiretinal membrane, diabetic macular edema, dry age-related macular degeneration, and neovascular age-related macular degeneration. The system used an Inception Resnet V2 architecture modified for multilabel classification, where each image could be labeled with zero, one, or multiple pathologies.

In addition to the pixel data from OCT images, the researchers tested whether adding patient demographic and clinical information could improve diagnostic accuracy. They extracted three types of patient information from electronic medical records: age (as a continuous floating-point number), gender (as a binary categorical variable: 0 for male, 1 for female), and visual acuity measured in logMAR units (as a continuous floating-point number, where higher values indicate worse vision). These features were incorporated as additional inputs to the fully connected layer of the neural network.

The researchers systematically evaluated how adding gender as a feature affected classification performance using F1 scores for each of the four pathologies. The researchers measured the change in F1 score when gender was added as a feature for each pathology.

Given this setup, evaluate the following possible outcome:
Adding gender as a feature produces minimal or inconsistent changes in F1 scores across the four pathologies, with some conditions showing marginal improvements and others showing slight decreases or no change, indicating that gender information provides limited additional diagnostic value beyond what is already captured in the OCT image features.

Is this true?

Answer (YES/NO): NO